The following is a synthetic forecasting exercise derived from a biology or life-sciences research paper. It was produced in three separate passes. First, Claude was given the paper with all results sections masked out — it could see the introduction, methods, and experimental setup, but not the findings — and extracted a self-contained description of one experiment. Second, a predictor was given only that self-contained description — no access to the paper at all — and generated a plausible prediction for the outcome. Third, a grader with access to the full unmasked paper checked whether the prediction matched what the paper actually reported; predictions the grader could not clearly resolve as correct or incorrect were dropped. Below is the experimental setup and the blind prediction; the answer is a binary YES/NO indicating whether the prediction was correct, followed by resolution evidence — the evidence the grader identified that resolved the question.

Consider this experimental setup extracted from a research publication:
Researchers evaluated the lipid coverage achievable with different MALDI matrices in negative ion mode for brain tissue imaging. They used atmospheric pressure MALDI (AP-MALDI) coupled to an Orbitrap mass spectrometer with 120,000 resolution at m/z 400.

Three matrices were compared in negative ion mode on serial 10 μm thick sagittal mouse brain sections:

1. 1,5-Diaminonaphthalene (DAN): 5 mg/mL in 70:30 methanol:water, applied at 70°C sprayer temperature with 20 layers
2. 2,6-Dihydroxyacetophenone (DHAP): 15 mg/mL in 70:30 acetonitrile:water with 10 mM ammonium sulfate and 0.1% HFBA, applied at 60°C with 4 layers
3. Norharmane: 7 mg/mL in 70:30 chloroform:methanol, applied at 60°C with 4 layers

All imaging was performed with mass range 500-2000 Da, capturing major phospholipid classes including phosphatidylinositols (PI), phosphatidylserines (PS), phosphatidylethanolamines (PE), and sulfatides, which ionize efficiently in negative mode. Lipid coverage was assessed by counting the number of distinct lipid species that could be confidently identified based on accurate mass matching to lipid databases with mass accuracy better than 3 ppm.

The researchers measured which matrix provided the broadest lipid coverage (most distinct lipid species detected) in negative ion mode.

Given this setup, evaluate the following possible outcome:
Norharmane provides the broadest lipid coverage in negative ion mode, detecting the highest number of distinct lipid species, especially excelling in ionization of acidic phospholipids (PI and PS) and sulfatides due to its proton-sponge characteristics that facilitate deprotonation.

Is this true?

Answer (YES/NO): NO